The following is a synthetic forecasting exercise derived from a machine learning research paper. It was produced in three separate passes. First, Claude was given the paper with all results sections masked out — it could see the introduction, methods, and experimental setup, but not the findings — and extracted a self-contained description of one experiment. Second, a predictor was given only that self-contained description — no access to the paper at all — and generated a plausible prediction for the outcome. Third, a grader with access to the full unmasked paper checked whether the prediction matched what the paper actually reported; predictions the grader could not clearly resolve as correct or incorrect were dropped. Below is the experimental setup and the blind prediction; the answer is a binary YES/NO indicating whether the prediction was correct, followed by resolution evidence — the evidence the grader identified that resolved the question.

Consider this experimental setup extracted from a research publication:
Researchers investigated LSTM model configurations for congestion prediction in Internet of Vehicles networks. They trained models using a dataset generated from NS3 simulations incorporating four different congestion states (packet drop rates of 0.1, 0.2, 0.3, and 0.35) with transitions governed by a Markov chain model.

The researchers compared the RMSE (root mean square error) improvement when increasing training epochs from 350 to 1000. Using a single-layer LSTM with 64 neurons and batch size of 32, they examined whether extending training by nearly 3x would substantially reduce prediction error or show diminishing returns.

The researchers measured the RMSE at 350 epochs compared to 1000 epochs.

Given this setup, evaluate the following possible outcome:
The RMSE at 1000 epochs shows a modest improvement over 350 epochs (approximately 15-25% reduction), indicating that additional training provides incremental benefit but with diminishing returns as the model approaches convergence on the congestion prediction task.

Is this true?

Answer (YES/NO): NO